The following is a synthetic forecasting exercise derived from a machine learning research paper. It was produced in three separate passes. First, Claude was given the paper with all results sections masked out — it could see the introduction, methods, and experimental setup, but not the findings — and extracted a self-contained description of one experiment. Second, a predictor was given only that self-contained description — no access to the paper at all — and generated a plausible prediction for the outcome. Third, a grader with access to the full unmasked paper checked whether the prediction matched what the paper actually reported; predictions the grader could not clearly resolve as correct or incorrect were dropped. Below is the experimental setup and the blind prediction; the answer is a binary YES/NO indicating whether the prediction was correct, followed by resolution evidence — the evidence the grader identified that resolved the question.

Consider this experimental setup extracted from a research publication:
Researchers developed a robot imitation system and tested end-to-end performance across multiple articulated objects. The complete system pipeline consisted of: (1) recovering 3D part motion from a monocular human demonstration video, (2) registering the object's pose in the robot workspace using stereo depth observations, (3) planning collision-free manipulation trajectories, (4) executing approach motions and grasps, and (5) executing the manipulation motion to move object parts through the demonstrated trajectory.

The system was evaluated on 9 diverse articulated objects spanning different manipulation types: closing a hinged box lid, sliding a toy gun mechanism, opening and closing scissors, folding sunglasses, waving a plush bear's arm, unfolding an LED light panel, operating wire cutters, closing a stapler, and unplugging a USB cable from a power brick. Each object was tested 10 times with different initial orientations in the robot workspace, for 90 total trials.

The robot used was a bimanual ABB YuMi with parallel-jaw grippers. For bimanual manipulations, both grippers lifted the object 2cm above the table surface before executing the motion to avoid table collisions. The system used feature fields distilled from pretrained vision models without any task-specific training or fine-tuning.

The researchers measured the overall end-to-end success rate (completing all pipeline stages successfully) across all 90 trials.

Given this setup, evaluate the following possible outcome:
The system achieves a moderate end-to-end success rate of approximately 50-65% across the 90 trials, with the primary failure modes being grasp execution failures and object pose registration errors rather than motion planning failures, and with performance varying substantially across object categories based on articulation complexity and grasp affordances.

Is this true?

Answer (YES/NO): NO